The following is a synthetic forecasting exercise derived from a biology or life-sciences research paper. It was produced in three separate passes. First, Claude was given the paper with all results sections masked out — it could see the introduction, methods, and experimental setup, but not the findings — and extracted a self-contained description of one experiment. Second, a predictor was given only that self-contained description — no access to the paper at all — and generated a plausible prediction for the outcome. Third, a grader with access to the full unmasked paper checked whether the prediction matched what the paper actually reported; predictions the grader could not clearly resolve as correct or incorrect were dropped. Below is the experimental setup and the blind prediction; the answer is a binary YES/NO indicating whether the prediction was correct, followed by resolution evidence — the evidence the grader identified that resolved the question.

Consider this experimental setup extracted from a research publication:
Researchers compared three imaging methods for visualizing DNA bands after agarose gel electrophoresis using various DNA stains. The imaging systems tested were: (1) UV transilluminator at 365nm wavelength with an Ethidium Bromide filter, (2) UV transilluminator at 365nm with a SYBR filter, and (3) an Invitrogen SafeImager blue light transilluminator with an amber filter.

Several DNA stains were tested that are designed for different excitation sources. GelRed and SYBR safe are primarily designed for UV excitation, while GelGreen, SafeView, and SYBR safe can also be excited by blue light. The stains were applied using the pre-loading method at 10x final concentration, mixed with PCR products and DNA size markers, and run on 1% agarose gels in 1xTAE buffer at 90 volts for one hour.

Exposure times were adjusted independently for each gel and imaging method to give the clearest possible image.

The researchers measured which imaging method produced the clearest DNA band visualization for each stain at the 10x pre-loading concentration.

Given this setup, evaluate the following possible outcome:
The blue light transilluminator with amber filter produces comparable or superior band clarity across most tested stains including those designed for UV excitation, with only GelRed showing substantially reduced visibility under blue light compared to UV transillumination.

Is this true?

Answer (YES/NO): NO